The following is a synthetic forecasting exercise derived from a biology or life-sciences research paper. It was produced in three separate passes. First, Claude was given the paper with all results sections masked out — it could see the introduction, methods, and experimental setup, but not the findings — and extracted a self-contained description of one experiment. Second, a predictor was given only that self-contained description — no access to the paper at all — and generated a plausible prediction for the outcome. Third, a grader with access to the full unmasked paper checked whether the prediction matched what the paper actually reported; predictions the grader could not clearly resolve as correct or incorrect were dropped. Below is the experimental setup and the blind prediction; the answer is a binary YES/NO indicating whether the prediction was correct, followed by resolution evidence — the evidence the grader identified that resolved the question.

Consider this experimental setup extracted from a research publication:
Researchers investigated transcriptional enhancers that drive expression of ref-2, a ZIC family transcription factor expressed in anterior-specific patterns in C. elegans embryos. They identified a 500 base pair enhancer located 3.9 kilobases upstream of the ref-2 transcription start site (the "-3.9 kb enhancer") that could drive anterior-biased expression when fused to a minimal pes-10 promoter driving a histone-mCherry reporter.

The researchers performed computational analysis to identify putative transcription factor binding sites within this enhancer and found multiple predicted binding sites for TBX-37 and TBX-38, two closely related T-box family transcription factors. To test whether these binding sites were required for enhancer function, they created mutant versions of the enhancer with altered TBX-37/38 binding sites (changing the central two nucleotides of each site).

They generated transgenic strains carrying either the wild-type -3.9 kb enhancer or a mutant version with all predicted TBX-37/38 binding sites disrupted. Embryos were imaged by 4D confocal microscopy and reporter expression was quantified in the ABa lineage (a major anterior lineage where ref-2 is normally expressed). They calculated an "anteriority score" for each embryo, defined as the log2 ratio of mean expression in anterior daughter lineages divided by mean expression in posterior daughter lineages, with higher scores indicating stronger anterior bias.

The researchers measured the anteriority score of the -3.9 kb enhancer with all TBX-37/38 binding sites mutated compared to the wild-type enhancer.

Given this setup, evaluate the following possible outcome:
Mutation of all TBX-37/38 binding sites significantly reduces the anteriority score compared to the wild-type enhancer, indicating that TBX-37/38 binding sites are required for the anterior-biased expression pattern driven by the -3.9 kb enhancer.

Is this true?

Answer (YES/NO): YES